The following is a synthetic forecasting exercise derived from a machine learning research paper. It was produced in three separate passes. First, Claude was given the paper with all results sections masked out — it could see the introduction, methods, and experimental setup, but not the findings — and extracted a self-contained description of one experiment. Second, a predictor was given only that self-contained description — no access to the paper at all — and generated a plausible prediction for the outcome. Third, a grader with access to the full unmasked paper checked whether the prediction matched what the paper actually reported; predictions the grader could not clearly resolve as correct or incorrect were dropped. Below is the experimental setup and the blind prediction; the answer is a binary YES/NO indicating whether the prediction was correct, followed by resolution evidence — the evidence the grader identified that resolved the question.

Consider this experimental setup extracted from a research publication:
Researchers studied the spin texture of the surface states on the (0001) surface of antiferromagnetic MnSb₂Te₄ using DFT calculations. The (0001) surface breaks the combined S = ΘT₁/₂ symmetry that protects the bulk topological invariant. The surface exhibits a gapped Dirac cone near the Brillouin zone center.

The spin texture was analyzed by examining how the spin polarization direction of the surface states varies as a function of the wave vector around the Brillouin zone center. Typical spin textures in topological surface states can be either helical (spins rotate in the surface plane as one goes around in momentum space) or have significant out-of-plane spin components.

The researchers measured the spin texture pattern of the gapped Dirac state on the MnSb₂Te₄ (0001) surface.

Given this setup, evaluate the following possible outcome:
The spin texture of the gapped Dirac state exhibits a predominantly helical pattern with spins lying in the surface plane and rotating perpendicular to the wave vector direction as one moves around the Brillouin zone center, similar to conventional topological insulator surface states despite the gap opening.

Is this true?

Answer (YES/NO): NO